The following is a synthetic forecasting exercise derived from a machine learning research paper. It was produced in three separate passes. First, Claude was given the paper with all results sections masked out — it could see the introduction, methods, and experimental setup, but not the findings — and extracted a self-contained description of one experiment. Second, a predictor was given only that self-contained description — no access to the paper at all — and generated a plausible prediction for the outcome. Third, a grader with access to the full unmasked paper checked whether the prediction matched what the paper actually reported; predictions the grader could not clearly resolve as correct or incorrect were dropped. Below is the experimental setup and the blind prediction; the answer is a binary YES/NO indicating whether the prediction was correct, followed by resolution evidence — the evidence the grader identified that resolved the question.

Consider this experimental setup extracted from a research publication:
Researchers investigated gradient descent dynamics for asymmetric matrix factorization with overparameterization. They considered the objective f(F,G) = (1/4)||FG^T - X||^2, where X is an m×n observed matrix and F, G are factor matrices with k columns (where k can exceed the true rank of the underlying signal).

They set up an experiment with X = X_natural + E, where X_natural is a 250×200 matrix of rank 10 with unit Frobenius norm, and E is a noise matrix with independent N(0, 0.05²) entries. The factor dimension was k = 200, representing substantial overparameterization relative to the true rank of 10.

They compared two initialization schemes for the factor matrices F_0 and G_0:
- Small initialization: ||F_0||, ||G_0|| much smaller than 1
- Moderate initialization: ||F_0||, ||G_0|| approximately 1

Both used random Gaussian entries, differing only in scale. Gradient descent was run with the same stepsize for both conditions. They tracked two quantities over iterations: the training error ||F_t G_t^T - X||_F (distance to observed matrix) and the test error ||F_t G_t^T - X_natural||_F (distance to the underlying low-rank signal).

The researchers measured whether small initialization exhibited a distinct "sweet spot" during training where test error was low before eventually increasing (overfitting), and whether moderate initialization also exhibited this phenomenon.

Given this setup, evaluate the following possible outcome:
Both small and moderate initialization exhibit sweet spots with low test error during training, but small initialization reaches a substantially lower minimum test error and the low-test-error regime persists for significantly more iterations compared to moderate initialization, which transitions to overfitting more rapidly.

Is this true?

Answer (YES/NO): NO